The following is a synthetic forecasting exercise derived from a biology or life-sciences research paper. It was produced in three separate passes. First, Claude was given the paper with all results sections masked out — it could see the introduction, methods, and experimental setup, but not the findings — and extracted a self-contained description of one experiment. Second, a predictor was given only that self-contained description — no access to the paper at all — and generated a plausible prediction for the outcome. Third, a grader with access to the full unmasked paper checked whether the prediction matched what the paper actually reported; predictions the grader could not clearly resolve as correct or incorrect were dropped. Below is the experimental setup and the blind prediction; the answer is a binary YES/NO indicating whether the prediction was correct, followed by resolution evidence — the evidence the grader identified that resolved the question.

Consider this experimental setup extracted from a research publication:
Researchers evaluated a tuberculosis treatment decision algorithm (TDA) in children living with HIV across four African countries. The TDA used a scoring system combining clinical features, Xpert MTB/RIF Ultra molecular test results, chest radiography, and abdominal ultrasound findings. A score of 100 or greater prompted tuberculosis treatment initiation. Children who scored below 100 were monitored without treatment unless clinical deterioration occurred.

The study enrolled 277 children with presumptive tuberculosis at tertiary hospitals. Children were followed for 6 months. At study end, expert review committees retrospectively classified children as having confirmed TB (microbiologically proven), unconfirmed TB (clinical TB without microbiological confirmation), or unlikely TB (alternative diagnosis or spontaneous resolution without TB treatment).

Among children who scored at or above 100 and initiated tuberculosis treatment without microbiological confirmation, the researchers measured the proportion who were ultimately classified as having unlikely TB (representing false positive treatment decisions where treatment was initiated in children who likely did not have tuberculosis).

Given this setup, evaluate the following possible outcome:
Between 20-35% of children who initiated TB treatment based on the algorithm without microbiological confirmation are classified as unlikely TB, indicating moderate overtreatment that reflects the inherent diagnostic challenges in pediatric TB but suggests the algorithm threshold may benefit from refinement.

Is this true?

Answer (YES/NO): YES